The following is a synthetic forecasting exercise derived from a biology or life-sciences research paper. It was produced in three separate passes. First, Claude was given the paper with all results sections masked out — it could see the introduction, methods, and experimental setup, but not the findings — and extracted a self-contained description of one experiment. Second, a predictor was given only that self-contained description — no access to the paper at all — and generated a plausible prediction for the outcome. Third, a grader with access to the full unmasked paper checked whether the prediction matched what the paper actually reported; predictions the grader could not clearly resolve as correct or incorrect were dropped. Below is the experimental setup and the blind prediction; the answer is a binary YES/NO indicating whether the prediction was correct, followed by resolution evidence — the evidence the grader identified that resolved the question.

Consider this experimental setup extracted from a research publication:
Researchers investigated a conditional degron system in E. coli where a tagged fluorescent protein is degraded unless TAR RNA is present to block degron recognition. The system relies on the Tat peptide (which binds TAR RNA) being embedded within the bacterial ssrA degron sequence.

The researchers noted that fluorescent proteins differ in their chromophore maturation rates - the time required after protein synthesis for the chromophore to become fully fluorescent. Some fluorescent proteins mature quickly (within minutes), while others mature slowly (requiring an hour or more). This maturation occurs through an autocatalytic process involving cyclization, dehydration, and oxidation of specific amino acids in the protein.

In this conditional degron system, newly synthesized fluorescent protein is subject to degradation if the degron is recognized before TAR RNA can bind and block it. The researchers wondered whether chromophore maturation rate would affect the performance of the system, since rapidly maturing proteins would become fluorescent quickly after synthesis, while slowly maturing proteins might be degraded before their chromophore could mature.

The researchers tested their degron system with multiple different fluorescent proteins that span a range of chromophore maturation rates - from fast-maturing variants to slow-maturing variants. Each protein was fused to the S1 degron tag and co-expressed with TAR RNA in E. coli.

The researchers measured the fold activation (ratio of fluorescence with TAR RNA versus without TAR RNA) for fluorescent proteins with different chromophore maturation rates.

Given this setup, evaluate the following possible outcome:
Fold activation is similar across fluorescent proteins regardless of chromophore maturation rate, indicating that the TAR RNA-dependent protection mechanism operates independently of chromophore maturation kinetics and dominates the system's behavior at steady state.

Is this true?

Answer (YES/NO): NO